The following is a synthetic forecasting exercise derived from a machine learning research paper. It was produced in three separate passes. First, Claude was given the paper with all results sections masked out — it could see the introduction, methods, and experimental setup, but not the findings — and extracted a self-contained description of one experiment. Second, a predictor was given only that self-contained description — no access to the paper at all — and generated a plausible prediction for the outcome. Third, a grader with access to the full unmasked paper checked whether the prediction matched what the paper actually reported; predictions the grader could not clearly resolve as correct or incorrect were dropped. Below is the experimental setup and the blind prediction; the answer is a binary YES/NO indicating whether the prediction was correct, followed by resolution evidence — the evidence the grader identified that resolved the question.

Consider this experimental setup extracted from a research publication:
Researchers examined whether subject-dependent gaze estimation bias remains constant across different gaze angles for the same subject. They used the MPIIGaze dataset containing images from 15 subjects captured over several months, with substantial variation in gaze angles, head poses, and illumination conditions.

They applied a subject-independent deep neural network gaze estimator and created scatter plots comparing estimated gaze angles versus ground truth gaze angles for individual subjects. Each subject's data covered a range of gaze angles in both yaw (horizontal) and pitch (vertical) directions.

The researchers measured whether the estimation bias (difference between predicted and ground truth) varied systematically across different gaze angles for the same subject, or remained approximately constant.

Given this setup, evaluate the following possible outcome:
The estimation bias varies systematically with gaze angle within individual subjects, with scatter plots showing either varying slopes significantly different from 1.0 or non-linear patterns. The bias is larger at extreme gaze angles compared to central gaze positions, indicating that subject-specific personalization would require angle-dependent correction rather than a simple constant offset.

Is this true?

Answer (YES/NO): NO